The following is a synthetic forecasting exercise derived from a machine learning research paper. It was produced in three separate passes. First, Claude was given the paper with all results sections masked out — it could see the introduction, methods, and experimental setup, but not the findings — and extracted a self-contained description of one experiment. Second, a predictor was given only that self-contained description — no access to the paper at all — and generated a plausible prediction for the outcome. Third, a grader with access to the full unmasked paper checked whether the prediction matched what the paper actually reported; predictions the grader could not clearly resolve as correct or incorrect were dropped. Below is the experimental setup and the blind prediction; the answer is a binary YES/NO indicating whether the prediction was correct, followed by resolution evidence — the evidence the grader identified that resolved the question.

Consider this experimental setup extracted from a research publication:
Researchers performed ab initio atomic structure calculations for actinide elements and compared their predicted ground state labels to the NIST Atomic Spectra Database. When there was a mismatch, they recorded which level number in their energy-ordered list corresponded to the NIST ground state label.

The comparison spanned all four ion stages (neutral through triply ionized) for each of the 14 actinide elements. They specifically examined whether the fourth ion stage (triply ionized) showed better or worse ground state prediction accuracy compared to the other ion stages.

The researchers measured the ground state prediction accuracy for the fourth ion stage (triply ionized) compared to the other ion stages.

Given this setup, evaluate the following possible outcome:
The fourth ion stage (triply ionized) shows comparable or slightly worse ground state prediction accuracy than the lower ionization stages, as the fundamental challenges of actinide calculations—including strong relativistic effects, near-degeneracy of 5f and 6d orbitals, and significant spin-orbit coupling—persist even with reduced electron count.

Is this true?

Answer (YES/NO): NO